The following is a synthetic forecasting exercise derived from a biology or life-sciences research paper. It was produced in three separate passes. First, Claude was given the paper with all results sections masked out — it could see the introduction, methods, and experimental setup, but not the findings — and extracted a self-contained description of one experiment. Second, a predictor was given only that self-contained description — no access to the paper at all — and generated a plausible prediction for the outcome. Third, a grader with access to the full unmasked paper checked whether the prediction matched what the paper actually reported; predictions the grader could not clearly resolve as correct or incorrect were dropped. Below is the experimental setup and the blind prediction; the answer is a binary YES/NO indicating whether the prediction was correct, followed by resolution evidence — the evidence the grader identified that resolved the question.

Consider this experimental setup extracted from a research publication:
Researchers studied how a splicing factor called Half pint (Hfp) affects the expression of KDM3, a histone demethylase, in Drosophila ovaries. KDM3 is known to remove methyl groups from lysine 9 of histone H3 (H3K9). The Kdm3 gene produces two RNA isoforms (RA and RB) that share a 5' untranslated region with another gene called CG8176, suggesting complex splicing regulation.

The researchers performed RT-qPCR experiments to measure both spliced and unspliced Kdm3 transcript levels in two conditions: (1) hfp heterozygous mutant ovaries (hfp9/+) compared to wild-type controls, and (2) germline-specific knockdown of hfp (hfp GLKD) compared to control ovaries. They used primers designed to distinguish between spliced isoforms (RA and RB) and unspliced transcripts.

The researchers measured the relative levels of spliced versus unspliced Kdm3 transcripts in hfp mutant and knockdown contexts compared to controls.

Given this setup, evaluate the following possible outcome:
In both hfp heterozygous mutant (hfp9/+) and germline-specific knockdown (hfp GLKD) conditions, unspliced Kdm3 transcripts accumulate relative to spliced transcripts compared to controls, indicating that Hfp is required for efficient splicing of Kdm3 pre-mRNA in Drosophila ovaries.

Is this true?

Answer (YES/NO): NO